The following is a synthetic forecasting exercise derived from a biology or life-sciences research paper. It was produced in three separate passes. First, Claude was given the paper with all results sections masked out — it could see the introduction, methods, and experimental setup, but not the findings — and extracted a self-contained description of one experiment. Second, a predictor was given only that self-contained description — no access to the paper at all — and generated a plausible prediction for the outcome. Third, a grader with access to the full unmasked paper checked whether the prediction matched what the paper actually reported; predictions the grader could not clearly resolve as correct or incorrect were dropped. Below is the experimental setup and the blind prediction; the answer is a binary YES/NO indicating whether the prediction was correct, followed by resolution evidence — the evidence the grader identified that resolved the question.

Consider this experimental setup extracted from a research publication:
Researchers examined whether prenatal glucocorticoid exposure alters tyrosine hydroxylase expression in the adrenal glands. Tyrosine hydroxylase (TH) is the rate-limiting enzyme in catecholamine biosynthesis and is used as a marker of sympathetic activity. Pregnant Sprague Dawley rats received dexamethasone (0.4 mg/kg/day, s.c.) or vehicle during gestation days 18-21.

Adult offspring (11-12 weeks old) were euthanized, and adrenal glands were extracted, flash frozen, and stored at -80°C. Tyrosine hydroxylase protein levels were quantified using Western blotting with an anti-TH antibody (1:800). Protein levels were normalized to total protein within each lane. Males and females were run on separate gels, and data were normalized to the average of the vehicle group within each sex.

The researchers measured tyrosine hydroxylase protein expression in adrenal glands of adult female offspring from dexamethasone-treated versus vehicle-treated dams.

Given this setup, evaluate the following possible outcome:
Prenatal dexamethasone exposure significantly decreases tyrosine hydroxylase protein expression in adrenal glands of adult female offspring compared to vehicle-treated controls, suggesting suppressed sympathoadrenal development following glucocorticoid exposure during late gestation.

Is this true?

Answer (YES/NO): NO